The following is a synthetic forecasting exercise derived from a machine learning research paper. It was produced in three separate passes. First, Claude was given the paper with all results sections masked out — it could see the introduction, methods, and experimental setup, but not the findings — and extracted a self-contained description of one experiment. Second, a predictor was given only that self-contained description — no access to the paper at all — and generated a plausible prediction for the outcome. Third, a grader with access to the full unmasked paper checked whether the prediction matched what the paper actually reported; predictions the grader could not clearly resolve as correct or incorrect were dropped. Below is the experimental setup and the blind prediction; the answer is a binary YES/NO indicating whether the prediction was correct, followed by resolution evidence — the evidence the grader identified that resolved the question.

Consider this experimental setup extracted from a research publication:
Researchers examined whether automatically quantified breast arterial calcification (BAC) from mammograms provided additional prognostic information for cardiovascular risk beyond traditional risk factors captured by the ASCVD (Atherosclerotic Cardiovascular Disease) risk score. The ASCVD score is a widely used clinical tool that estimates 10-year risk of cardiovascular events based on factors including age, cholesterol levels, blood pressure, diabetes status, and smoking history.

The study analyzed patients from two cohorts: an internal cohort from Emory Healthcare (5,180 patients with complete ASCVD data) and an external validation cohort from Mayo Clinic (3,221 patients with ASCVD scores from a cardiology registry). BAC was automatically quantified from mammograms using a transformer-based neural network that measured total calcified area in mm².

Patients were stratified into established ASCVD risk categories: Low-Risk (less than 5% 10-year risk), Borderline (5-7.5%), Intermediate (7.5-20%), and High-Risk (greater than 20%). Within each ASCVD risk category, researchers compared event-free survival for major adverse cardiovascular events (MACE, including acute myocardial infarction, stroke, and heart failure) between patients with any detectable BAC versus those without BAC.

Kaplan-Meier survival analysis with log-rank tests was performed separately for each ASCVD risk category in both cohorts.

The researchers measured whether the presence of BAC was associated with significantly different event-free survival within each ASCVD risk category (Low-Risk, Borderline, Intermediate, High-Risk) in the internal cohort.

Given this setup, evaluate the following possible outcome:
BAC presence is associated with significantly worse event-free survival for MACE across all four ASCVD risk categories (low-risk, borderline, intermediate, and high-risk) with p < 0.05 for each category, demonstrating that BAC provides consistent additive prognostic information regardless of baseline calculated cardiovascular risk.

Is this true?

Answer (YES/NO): NO